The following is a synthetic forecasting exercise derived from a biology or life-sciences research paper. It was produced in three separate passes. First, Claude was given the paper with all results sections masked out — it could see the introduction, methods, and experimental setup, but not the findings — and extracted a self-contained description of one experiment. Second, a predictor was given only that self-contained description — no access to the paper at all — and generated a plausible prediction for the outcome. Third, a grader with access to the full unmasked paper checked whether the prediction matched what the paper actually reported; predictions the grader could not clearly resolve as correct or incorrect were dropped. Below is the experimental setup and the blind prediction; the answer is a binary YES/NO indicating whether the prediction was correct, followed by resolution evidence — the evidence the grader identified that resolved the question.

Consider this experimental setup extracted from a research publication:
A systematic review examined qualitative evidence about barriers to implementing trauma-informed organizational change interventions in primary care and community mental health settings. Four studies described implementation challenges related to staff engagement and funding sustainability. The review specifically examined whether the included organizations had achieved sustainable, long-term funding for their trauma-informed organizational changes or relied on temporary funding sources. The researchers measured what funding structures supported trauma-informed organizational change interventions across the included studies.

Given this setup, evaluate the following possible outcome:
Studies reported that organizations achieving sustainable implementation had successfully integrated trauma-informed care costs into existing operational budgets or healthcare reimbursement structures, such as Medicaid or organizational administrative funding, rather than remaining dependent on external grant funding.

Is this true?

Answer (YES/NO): NO